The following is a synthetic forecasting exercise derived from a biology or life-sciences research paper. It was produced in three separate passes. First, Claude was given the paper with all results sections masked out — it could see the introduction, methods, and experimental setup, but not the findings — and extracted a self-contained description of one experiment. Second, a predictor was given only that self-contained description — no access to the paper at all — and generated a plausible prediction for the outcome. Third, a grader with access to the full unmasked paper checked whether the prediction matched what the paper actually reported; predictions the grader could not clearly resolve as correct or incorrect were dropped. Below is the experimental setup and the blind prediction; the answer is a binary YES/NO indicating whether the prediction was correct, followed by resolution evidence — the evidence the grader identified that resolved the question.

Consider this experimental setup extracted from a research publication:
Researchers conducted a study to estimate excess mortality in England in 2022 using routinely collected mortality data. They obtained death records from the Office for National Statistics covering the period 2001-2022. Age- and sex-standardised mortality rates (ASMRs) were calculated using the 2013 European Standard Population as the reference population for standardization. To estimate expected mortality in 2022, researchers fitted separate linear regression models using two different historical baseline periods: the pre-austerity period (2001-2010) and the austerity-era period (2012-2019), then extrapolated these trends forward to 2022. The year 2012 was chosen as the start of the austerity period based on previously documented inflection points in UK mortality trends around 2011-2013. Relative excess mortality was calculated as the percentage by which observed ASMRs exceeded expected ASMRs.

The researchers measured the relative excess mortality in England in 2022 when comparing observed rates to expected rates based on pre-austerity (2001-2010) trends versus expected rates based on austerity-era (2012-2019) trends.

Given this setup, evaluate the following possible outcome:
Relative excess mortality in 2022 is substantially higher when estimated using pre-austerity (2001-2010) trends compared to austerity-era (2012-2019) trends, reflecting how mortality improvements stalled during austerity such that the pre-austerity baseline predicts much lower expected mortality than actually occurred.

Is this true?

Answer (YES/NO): YES